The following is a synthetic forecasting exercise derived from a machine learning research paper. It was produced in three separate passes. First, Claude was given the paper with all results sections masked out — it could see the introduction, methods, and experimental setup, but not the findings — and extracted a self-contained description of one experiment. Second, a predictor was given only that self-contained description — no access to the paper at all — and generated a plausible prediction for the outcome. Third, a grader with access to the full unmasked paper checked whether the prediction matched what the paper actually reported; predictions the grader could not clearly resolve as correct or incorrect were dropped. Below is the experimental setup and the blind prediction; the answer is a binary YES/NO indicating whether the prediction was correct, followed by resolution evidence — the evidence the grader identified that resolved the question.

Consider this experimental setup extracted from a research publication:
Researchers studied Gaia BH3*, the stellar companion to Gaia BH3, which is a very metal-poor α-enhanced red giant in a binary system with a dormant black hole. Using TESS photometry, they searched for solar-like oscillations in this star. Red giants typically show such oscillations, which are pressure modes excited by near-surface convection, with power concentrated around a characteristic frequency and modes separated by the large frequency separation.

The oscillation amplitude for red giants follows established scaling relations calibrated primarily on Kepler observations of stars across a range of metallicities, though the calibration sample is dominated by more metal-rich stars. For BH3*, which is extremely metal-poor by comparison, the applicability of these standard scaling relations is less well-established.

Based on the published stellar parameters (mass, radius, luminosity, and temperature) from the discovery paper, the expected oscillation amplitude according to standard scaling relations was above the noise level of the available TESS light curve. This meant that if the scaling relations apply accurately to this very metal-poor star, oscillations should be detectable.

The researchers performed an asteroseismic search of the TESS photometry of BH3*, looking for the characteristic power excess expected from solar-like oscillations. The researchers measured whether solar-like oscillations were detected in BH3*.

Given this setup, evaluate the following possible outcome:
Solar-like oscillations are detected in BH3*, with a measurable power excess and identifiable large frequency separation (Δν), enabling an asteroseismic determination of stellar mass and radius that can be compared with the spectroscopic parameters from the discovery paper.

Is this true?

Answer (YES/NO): NO